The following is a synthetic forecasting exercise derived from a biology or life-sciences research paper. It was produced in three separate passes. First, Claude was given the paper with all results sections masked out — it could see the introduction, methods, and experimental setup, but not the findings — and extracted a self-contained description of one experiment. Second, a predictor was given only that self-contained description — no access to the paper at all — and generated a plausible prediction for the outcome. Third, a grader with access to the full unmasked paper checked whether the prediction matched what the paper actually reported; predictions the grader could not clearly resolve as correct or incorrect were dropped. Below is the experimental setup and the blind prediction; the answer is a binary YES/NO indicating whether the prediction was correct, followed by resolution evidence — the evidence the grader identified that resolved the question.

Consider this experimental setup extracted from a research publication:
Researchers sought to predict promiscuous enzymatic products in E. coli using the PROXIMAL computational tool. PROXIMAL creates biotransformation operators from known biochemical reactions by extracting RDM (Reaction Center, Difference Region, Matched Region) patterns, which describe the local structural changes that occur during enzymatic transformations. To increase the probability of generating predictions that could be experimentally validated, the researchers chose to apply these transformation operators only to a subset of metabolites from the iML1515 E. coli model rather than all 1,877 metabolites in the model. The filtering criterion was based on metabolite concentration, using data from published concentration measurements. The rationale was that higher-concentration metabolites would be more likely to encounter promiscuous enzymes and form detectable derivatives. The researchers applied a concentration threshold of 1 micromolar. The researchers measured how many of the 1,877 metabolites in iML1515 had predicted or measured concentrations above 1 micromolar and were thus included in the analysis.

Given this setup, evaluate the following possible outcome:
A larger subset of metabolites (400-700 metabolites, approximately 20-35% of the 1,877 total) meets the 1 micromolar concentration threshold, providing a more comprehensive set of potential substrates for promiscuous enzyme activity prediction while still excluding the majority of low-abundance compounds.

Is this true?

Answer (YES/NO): NO